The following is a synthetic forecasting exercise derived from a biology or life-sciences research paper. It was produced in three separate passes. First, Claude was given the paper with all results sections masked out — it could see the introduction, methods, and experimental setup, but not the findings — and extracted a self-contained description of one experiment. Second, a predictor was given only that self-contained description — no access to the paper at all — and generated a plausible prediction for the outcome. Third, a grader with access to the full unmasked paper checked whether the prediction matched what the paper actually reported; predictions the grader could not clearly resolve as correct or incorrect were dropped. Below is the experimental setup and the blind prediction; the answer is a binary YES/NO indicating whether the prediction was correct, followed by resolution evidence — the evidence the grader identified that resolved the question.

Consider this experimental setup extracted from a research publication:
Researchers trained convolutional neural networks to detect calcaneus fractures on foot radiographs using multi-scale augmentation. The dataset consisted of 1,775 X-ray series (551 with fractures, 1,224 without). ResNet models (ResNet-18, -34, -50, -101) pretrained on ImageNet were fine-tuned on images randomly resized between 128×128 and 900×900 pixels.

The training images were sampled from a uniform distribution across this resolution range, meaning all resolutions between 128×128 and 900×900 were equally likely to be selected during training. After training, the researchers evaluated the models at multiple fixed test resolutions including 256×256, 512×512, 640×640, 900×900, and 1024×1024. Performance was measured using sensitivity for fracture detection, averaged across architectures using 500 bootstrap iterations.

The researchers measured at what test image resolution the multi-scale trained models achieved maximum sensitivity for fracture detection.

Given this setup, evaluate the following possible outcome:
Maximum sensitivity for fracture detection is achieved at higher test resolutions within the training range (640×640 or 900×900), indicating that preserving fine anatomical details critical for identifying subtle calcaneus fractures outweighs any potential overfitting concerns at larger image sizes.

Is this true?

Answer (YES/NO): NO